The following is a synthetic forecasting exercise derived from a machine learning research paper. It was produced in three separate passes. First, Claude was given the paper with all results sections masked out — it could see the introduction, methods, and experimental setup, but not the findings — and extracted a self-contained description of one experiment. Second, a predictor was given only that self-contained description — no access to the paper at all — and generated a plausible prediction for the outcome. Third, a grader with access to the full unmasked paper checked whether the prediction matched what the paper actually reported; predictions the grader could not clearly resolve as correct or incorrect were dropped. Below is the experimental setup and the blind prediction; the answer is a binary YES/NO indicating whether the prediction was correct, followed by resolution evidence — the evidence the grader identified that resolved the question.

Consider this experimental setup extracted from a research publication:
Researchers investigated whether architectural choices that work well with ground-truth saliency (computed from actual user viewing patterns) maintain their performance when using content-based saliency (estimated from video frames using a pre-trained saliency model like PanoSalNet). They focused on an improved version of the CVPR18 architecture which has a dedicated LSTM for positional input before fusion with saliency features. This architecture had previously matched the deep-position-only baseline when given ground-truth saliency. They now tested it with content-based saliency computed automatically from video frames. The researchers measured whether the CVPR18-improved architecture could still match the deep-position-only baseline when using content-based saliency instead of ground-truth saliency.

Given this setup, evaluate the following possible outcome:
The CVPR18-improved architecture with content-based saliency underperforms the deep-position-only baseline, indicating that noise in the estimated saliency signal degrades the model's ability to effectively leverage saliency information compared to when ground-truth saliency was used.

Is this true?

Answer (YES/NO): YES